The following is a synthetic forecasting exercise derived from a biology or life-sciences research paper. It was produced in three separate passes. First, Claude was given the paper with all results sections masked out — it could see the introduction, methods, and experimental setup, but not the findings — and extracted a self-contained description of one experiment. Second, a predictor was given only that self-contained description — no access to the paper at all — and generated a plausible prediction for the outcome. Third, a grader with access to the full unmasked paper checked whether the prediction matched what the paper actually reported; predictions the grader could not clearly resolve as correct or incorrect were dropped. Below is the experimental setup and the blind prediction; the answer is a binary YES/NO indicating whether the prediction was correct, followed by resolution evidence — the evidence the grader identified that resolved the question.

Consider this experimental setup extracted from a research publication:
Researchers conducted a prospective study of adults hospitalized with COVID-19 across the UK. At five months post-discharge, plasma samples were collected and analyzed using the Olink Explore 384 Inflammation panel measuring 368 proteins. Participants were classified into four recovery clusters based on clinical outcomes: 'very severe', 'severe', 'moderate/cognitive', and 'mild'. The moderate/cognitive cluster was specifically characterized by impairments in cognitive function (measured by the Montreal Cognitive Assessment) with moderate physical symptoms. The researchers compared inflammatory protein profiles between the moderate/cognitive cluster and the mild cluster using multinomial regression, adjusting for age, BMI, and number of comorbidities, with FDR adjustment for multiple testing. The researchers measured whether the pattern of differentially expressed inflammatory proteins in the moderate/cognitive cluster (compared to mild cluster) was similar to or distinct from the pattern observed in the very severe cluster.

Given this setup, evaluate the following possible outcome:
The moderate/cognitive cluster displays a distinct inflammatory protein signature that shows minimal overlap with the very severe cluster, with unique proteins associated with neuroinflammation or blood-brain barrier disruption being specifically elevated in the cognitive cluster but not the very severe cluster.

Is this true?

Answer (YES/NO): YES